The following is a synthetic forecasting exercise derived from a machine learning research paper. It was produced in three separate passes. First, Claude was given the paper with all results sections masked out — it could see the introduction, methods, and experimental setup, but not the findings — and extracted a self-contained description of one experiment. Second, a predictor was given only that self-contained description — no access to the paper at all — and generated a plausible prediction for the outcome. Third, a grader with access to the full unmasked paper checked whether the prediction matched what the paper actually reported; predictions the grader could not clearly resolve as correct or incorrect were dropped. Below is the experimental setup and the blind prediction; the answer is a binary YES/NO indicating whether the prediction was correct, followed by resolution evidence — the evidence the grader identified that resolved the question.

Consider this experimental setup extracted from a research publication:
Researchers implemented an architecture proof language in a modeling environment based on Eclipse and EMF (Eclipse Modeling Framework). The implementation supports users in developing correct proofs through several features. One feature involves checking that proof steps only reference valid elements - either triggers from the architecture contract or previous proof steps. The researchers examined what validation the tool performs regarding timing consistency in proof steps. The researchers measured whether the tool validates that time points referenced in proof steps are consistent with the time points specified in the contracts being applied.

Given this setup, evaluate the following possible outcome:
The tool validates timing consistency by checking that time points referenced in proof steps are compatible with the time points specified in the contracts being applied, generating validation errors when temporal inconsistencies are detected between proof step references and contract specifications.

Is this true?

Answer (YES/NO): YES